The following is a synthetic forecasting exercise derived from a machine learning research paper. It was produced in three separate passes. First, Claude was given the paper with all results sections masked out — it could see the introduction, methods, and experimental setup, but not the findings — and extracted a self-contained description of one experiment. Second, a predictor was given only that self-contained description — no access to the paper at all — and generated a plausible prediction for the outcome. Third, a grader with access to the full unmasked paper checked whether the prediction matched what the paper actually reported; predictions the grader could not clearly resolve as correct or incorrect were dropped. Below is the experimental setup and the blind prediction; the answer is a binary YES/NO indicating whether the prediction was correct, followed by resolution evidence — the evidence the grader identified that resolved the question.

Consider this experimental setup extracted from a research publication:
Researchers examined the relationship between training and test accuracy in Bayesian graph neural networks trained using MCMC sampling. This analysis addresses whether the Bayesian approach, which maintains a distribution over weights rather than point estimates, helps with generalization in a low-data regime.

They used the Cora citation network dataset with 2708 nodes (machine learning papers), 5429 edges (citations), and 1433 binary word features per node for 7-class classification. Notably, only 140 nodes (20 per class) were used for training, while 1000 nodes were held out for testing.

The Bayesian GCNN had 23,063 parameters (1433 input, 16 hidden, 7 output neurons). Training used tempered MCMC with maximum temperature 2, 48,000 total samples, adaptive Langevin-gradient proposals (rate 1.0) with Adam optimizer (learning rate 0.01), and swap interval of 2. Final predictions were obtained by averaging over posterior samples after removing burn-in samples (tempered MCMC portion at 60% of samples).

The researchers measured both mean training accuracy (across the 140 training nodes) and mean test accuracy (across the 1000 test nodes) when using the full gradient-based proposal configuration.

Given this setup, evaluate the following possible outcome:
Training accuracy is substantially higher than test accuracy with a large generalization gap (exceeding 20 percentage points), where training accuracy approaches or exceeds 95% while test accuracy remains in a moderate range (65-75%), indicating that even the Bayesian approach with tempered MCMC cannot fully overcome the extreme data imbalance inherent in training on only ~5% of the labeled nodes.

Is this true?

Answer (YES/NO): NO